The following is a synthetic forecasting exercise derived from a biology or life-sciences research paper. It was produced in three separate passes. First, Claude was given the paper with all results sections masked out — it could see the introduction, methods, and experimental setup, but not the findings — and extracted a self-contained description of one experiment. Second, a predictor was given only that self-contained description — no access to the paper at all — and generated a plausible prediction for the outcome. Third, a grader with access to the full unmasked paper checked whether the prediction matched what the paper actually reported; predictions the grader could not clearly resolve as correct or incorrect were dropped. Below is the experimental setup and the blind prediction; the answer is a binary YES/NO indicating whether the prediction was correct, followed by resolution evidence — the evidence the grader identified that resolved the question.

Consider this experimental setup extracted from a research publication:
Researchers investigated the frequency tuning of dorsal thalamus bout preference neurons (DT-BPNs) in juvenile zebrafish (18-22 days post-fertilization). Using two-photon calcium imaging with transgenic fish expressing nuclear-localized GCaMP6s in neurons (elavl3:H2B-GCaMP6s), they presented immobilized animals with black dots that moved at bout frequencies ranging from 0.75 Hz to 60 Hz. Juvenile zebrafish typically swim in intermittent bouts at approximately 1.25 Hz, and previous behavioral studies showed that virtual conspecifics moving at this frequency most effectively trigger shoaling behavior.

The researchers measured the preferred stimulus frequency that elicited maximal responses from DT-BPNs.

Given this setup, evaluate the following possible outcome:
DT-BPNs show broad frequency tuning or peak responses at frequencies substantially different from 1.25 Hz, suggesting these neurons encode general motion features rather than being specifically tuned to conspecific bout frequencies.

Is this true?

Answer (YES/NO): NO